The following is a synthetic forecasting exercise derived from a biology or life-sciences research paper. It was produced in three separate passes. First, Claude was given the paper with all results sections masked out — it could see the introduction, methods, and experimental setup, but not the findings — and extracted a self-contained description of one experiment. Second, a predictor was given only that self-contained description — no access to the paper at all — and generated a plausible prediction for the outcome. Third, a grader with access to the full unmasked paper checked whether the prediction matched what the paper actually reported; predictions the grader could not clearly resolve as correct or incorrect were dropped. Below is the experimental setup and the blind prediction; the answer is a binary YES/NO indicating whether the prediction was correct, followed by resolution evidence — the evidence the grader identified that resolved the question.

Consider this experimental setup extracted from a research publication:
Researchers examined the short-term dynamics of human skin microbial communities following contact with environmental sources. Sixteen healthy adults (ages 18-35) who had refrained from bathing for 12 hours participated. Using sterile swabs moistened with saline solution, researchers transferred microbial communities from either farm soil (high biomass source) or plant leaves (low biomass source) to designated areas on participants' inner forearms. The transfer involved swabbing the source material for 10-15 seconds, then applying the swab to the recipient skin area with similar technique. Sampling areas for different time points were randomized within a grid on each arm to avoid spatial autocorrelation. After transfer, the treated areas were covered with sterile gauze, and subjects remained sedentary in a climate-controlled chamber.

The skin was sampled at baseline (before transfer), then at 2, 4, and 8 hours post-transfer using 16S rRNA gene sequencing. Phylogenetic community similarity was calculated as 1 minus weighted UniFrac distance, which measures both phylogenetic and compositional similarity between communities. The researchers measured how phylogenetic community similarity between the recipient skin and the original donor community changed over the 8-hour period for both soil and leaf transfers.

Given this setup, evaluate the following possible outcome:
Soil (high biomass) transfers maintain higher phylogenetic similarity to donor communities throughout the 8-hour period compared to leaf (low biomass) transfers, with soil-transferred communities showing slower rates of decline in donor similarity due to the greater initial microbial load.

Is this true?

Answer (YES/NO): YES